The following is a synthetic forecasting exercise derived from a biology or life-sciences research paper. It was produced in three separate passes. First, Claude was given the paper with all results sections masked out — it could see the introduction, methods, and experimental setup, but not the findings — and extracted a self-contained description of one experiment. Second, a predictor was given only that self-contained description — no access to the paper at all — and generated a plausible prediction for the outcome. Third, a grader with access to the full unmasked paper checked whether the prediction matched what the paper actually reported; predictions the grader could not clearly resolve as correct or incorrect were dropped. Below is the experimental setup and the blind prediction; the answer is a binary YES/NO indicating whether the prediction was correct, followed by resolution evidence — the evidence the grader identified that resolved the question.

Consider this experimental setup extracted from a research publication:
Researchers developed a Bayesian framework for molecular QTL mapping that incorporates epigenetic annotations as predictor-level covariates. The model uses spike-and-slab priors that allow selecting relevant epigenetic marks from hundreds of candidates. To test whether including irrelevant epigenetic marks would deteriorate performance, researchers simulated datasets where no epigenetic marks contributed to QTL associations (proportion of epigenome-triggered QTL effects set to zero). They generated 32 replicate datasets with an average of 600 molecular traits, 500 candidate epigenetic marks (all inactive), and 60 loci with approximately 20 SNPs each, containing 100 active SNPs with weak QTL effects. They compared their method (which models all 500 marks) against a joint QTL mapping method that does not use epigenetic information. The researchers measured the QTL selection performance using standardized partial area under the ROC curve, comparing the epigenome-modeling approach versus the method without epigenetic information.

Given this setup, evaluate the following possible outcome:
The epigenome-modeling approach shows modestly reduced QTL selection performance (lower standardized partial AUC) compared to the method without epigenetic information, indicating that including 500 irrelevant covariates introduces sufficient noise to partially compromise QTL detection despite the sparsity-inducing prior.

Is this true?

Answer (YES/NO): NO